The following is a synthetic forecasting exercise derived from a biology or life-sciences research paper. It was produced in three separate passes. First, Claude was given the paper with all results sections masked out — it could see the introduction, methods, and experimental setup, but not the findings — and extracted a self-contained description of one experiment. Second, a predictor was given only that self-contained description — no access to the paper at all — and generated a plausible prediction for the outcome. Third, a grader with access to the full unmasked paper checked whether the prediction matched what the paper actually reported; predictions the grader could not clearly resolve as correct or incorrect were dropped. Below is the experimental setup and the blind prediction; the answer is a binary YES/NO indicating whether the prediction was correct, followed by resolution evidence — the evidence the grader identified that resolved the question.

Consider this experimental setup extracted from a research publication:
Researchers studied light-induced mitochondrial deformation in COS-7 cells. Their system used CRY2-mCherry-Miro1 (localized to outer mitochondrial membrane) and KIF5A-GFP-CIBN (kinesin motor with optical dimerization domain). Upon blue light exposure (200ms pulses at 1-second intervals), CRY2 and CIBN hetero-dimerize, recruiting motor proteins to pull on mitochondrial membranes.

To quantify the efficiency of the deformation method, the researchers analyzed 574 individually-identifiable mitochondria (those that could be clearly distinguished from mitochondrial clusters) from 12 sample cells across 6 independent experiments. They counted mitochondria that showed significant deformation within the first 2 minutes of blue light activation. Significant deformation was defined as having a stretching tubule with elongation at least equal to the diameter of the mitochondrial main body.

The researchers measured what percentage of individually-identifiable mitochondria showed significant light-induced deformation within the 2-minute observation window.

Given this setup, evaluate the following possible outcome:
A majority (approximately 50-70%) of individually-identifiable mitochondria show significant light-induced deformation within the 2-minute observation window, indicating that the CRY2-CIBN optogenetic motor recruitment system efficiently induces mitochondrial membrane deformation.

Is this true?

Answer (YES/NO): NO